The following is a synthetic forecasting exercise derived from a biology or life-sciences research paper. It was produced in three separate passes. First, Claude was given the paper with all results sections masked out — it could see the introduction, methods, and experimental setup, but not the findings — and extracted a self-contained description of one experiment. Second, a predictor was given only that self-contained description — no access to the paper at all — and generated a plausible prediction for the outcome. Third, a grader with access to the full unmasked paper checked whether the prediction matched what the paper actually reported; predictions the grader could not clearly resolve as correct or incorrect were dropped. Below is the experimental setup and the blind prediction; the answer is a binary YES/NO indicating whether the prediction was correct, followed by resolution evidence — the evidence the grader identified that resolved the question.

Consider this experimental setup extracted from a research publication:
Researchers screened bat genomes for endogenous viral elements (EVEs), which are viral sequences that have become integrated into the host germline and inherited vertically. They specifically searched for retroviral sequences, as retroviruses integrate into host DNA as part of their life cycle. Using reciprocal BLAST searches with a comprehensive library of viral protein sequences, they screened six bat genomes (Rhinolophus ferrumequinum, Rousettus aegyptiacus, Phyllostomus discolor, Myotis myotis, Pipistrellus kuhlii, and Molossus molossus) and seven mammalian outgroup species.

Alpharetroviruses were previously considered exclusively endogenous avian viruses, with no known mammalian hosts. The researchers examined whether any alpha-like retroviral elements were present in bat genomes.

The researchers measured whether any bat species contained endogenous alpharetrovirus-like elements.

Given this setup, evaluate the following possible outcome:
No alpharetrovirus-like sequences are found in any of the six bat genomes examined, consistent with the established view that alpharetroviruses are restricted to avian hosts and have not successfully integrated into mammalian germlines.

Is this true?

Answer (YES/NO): NO